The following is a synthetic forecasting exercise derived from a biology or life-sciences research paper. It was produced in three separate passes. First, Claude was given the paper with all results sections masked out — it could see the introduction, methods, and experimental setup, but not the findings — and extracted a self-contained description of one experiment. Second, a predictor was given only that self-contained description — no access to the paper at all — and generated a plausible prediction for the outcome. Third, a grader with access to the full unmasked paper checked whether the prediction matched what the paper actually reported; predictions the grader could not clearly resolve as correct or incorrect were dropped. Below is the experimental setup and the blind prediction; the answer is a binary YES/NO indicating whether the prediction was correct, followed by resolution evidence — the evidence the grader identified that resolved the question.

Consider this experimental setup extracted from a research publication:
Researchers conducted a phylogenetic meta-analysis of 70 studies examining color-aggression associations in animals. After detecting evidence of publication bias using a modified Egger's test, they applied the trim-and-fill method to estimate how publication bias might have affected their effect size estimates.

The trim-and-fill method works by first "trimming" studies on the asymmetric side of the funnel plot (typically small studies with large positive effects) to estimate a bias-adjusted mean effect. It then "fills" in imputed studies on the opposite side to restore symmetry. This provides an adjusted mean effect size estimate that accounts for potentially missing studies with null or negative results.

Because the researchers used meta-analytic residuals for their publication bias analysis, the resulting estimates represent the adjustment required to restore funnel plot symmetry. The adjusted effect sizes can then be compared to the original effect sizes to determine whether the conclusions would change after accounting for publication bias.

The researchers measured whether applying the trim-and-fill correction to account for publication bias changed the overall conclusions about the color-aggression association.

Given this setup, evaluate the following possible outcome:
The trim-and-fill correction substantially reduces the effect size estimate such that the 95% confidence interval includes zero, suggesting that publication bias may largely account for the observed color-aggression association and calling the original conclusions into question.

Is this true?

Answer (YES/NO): NO